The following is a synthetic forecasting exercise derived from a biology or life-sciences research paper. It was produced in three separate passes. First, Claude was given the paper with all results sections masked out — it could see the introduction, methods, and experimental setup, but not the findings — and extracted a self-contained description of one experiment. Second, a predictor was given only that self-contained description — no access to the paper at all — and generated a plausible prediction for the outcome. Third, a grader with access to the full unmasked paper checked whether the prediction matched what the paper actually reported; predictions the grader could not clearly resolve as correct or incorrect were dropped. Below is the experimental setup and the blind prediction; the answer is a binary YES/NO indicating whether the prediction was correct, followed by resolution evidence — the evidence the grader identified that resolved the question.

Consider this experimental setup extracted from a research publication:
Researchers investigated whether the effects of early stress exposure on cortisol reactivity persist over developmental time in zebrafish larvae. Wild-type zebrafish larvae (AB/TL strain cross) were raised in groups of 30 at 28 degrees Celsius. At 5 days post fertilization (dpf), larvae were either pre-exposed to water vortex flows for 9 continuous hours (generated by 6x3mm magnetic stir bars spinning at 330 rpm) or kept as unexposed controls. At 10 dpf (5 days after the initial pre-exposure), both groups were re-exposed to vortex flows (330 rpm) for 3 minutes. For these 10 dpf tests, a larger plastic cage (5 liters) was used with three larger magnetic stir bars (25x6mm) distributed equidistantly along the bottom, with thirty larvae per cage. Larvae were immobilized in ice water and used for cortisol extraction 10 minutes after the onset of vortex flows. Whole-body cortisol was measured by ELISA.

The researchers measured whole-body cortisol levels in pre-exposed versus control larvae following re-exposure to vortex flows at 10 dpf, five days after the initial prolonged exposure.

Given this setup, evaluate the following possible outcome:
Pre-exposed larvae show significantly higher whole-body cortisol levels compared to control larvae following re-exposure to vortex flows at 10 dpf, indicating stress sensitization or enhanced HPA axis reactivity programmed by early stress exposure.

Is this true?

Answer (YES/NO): NO